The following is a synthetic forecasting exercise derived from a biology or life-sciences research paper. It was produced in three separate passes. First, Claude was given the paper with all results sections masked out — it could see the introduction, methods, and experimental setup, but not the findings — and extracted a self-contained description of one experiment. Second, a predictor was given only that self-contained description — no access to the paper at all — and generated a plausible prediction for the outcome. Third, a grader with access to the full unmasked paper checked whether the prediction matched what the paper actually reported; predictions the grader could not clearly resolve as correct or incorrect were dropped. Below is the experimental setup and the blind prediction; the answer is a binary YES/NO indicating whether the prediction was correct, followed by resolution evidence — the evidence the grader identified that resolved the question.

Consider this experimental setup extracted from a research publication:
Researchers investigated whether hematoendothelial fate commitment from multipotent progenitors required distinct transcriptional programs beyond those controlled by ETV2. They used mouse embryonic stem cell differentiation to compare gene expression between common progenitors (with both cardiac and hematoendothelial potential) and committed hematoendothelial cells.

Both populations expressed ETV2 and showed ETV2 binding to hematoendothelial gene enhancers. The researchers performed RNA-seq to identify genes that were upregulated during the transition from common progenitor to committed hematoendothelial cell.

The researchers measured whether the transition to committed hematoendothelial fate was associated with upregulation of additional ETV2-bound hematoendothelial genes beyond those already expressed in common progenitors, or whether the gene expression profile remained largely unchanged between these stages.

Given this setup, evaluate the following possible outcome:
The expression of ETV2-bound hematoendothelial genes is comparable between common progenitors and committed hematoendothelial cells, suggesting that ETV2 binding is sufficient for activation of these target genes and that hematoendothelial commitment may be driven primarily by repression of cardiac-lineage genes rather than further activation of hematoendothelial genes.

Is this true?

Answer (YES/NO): NO